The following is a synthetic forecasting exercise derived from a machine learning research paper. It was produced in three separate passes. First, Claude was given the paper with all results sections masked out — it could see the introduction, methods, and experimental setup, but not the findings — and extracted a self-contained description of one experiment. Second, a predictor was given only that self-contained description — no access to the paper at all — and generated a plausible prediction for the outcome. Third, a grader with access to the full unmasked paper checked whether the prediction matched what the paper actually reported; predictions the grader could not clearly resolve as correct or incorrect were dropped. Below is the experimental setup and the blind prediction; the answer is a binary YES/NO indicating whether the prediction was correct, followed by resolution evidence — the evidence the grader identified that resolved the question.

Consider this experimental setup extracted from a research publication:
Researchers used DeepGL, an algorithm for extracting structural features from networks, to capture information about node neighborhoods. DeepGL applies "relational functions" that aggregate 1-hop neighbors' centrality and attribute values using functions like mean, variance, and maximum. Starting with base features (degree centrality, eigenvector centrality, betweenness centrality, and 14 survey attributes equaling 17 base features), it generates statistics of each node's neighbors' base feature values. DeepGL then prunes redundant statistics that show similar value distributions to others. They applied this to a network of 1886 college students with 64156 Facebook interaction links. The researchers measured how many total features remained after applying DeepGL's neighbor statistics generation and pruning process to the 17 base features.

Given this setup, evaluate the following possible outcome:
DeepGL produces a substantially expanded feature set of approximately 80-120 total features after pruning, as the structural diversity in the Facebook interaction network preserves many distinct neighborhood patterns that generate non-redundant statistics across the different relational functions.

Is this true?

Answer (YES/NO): YES